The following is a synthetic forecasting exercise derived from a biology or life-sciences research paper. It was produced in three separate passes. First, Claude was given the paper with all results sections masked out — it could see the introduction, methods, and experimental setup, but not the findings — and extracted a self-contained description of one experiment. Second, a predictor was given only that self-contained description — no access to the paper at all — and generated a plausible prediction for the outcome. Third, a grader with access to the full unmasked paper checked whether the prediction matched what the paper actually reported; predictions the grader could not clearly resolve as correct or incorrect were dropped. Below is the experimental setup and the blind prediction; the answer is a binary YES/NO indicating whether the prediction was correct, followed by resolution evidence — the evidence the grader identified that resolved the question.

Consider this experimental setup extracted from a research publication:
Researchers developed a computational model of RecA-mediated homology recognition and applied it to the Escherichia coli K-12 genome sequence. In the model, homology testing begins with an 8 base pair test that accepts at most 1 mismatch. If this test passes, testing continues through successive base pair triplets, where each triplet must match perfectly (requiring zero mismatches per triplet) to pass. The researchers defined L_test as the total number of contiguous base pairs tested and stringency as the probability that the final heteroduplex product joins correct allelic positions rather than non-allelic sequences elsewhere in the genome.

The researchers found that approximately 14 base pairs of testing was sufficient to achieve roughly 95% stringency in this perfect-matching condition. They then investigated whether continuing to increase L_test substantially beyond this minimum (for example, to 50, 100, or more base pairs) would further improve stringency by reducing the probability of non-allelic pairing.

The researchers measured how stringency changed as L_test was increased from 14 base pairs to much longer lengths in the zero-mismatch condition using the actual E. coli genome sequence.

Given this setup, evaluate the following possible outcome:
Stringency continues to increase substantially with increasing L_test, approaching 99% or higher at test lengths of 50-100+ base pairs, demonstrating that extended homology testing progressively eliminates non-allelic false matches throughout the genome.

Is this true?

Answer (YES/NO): NO